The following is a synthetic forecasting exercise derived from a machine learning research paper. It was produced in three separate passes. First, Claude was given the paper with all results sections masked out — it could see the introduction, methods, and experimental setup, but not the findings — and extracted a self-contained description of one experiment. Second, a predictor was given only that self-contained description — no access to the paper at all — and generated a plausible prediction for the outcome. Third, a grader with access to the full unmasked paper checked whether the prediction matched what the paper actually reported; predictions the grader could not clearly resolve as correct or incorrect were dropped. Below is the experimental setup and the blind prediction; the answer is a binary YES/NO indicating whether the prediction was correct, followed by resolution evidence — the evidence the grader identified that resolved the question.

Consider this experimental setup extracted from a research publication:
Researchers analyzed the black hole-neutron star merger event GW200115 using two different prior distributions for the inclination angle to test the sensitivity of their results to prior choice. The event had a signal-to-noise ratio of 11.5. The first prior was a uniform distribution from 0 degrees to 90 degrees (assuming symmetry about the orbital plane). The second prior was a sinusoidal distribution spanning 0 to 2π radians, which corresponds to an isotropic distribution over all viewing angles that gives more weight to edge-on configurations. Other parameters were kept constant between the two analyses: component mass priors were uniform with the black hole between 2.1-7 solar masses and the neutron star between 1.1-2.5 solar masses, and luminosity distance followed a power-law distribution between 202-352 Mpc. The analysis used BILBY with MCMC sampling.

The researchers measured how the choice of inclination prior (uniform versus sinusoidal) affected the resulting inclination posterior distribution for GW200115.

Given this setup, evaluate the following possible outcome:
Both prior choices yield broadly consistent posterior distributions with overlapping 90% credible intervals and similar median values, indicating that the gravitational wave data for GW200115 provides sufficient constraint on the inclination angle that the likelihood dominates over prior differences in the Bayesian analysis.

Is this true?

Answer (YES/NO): NO